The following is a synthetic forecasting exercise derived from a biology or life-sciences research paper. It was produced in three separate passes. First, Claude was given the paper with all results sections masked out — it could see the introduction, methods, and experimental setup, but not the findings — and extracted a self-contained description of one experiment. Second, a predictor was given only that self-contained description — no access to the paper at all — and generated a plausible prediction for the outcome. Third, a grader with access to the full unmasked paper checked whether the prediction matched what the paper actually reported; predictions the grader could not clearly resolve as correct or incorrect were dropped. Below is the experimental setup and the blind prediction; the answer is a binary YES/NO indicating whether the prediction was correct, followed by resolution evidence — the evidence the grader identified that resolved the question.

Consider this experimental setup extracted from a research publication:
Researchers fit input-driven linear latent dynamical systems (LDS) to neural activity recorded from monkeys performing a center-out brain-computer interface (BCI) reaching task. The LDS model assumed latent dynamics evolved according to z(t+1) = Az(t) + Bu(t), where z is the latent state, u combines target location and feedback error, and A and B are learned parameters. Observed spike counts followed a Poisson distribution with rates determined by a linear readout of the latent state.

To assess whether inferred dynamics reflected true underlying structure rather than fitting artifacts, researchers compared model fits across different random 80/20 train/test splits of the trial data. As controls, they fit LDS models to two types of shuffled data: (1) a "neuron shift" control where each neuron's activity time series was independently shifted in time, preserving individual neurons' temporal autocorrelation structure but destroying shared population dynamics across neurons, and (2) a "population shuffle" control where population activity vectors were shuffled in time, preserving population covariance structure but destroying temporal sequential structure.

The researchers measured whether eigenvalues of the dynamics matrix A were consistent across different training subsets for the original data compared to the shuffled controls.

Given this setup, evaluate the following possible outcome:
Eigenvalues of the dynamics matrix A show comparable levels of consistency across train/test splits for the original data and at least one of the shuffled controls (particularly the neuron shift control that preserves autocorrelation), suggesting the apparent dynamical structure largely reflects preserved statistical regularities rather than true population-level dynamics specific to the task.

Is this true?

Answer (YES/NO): NO